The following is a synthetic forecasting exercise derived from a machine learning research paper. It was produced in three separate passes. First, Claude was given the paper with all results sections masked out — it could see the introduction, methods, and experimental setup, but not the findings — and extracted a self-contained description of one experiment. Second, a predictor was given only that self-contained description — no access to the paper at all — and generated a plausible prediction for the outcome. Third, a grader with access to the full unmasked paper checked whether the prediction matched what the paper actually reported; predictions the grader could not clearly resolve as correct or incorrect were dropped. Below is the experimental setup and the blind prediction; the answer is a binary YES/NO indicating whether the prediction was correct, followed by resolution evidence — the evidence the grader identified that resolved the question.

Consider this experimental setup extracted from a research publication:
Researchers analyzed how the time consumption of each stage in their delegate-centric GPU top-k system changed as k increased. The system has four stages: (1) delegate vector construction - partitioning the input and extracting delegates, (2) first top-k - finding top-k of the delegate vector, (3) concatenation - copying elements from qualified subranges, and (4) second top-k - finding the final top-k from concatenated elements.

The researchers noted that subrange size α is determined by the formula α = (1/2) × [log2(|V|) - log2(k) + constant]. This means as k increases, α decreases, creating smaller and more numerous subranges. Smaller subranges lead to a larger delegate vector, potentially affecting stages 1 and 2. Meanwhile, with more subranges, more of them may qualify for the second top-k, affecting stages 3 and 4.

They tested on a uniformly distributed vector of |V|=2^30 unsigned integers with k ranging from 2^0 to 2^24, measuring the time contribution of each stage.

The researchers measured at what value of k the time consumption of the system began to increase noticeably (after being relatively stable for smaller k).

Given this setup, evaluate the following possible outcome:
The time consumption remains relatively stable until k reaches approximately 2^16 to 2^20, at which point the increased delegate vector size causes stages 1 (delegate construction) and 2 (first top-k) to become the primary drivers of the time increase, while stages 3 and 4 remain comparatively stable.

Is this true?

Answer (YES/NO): NO